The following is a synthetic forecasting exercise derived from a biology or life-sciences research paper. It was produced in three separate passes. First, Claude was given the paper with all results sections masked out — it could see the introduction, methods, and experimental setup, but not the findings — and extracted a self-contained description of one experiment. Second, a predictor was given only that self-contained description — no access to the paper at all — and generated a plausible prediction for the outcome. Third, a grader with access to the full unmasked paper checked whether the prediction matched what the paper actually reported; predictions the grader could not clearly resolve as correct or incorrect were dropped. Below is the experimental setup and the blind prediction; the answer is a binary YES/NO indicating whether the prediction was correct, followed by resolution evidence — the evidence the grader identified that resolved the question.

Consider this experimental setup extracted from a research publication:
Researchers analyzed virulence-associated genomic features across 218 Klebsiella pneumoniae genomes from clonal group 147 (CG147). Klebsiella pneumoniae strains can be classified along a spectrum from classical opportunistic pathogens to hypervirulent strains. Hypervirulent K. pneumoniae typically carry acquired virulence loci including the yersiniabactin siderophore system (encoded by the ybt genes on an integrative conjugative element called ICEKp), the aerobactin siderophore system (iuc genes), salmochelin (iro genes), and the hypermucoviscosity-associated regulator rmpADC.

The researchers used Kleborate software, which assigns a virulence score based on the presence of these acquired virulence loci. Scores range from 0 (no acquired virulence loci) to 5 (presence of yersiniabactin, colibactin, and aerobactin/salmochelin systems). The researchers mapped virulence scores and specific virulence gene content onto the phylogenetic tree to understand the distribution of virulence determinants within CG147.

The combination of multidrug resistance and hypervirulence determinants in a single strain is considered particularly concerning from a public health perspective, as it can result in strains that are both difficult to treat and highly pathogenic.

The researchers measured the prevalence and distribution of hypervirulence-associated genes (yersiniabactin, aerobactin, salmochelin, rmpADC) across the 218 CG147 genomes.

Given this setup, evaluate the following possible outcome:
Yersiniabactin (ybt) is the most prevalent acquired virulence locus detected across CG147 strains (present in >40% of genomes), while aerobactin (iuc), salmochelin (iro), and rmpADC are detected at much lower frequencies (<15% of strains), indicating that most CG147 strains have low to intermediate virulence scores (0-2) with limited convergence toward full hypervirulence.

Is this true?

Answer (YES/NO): YES